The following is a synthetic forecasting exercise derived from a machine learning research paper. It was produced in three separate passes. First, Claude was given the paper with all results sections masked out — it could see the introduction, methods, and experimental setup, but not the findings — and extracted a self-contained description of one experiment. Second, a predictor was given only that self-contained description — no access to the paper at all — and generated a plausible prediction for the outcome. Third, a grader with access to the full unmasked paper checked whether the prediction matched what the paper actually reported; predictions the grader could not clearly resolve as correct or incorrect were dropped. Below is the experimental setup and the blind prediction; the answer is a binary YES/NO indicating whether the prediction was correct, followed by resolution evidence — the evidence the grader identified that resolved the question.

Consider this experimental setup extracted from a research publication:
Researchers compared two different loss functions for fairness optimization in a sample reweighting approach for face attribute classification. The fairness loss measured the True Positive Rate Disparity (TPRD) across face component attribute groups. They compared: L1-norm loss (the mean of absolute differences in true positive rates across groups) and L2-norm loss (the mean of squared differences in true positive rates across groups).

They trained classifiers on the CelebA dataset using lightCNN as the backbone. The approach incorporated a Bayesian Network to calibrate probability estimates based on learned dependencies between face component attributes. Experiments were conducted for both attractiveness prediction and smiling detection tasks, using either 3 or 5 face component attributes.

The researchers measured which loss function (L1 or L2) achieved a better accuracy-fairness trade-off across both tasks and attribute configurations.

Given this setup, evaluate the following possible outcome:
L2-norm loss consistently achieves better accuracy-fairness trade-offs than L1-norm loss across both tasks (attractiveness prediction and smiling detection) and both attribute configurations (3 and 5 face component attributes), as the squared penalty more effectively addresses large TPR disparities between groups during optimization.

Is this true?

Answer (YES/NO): NO